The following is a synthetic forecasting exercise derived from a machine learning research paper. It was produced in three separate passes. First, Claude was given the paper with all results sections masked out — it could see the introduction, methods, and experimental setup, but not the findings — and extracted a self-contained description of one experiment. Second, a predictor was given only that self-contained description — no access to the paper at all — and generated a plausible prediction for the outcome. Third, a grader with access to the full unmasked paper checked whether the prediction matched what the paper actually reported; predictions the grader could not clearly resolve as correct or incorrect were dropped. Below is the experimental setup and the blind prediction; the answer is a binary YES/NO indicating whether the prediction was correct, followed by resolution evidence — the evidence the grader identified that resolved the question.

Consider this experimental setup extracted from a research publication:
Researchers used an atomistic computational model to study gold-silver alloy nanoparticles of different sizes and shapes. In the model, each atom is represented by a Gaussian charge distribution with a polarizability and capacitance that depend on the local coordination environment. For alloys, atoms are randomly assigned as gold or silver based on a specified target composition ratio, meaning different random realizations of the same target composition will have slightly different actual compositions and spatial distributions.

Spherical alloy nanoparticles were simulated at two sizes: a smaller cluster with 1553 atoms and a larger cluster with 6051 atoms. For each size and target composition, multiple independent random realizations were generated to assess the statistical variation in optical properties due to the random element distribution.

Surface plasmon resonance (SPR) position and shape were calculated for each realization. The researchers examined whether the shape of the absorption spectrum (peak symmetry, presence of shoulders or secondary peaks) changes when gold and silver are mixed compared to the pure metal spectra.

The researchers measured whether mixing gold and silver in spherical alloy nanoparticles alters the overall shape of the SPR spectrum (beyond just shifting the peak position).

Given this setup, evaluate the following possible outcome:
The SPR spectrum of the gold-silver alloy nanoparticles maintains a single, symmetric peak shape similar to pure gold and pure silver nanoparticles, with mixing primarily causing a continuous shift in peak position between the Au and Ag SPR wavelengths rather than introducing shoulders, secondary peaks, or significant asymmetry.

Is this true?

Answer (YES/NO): YES